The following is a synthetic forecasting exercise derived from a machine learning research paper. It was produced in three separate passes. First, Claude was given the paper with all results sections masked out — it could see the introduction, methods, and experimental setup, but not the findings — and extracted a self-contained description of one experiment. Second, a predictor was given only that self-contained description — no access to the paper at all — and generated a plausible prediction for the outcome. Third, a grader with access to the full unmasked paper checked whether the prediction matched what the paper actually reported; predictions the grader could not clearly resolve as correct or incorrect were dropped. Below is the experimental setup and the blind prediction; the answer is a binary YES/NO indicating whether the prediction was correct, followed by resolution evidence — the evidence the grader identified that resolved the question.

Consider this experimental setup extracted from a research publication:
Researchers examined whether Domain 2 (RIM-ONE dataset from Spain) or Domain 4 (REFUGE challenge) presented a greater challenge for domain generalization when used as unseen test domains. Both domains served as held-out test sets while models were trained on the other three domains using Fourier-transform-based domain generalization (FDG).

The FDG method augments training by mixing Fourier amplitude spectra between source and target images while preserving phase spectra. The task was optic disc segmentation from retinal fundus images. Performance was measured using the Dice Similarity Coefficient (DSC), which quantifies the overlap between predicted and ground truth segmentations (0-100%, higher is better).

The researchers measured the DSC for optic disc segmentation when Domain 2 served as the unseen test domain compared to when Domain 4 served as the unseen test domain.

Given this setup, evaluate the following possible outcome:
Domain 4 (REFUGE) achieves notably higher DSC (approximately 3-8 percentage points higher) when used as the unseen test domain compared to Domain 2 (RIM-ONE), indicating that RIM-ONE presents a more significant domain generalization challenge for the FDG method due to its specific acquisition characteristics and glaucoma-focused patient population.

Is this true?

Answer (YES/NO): YES